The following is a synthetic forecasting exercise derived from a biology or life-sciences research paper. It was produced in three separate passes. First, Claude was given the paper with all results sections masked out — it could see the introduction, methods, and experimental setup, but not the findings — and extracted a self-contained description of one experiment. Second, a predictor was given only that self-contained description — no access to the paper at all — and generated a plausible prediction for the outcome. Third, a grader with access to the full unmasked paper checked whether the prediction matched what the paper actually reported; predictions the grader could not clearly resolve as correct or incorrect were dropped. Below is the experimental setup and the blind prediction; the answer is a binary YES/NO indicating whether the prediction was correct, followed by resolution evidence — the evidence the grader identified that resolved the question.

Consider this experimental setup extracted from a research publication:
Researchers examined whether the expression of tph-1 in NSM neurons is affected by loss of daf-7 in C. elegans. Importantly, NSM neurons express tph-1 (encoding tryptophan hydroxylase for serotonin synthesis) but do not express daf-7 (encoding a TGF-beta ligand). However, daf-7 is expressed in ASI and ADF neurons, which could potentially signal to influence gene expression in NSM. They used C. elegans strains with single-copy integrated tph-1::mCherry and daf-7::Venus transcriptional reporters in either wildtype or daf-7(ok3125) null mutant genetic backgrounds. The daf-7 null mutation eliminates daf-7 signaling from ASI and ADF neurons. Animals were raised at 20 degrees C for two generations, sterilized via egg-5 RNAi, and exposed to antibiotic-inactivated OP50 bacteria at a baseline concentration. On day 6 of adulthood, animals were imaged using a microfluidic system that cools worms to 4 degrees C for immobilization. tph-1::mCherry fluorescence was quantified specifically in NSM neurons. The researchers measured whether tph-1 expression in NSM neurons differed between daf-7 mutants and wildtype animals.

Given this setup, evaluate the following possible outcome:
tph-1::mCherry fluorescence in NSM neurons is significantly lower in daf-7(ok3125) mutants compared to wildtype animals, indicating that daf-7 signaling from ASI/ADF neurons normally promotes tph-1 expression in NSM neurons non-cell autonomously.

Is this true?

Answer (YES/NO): NO